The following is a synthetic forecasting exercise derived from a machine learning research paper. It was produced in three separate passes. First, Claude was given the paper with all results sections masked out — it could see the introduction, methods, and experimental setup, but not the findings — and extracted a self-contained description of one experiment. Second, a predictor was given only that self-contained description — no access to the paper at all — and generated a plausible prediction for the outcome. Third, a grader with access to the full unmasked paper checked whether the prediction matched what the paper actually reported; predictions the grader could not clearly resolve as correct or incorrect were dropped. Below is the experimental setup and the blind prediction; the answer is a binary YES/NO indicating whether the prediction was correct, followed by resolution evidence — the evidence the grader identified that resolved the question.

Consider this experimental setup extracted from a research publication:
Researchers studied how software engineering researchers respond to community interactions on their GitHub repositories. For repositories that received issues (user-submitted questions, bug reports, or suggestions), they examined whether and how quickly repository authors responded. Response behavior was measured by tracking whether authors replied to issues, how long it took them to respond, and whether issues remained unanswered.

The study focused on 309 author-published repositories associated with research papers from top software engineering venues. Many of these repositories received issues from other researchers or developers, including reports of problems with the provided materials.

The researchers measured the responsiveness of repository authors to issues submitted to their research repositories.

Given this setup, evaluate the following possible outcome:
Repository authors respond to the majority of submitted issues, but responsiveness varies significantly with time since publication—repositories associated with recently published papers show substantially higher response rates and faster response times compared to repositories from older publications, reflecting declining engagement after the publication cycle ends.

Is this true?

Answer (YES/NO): NO